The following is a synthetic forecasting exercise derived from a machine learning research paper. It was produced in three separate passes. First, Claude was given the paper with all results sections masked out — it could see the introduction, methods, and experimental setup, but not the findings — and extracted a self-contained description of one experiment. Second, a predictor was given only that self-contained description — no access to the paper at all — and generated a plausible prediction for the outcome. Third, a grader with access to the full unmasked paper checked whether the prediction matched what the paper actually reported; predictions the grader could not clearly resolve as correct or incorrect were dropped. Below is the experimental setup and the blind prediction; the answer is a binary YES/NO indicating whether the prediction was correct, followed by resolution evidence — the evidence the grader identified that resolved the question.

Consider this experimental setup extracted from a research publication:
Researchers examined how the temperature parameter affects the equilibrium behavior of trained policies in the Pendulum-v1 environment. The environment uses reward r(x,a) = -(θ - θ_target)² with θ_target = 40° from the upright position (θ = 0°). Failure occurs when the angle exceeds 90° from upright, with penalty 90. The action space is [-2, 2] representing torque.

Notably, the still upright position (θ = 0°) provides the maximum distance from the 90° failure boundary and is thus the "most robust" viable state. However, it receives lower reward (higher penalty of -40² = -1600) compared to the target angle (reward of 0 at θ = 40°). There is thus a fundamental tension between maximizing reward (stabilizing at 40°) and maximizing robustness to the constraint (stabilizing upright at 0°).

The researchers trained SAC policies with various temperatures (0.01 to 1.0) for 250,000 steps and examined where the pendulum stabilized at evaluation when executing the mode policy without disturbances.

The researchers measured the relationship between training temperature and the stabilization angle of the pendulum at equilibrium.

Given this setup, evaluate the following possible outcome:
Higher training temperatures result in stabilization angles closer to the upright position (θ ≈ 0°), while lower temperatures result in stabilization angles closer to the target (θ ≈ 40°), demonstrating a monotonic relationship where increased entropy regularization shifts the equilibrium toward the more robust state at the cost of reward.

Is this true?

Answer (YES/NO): YES